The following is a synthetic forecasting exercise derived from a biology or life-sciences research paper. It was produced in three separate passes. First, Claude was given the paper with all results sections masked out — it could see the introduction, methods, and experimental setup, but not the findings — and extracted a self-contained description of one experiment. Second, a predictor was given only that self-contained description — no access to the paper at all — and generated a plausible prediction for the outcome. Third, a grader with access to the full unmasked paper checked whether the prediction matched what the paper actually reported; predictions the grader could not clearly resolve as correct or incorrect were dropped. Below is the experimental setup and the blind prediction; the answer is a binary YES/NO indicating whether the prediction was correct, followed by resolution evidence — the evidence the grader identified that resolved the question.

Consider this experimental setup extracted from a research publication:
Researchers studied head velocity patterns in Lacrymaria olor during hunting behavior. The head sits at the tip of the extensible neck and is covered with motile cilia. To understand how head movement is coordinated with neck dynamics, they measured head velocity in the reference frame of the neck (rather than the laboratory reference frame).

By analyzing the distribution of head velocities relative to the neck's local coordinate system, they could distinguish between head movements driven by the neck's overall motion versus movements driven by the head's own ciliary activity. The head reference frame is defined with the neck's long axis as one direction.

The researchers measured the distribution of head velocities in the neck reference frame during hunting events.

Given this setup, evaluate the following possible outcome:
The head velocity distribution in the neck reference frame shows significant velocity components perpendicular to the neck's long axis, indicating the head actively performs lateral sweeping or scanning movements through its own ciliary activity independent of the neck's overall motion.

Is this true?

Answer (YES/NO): NO